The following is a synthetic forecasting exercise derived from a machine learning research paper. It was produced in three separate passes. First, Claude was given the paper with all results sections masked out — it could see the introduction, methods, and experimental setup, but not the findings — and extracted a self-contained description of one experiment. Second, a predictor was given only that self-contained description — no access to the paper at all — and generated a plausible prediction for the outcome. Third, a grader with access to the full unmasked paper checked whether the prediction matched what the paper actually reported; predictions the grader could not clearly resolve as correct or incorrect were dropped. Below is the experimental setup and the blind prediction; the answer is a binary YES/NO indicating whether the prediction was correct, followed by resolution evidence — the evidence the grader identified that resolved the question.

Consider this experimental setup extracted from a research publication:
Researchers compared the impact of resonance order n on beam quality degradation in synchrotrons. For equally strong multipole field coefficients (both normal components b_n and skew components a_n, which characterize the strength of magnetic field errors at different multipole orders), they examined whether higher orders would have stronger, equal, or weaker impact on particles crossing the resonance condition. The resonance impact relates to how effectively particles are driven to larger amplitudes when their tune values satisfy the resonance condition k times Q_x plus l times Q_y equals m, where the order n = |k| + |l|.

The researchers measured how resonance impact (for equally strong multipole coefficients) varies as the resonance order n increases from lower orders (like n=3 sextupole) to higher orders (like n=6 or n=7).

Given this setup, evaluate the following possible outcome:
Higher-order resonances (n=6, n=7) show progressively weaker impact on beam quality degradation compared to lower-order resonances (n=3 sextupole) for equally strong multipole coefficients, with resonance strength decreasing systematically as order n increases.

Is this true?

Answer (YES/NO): YES